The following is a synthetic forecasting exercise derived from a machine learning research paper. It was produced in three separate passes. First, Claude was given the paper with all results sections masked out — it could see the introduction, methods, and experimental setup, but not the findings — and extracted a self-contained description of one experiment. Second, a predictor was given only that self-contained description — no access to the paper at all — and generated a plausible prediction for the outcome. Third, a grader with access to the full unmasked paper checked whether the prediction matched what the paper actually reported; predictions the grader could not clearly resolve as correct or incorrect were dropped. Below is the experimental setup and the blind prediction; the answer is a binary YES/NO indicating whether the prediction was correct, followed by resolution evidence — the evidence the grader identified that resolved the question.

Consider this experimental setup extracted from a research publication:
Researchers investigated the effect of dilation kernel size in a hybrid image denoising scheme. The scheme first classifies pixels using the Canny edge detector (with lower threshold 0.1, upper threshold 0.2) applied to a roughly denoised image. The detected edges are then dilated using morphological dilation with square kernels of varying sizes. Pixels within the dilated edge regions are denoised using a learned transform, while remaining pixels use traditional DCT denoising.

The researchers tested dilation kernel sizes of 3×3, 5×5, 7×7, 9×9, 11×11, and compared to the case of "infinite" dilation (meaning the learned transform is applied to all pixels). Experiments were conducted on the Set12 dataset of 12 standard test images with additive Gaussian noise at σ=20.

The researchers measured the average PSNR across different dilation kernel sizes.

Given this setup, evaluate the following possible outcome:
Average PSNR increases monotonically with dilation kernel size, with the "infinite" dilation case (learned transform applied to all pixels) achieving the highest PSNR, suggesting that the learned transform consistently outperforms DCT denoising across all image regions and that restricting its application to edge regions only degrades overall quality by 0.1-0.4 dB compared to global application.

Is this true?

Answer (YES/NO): YES